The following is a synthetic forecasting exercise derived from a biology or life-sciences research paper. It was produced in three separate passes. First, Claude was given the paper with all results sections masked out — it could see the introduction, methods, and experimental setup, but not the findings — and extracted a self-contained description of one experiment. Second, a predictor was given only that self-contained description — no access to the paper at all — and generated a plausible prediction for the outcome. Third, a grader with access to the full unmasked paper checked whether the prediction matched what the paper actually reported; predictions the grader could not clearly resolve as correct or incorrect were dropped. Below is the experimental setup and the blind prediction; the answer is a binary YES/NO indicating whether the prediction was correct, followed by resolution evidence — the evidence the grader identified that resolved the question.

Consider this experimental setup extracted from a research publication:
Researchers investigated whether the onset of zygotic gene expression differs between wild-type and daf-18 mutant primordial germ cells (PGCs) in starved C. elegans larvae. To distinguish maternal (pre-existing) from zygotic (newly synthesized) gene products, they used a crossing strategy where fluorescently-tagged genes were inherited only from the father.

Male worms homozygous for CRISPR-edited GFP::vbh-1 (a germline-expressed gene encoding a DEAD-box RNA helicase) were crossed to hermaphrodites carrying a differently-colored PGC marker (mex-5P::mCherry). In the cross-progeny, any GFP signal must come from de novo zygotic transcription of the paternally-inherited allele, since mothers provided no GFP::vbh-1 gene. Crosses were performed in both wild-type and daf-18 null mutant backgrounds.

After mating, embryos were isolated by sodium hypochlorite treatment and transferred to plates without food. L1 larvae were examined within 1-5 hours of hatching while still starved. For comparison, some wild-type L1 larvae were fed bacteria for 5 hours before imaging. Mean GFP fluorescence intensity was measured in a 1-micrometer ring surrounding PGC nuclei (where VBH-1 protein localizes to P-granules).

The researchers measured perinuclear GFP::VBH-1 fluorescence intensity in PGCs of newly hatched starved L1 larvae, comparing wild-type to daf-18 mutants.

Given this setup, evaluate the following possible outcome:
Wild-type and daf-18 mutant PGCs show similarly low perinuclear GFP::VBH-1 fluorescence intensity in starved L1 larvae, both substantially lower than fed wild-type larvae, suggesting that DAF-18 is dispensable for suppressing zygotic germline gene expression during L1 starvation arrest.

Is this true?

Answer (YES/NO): NO